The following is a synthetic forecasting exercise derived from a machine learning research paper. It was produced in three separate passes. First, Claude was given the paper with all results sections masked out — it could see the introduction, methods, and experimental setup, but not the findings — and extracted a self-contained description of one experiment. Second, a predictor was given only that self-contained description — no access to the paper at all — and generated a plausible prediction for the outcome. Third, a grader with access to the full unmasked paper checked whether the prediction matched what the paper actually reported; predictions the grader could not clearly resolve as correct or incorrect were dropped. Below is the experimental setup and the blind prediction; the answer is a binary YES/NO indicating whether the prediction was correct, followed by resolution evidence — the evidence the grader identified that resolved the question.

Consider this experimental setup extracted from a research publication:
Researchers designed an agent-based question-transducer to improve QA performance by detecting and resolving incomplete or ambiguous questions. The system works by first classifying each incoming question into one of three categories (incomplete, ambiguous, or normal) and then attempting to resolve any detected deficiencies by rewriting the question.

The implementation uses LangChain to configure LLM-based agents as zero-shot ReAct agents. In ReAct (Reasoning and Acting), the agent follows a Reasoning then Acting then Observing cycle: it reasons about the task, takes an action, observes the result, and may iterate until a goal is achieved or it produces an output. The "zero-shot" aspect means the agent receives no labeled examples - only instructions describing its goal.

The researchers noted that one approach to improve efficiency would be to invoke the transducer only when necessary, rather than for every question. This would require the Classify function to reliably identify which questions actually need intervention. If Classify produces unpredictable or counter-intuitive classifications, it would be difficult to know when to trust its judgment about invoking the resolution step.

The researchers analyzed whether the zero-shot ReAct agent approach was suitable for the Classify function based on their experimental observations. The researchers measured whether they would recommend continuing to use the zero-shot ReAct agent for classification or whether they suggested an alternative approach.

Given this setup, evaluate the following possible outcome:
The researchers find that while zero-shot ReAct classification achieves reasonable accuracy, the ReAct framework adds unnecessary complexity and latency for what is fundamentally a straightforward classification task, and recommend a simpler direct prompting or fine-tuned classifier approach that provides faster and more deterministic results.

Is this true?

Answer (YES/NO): NO